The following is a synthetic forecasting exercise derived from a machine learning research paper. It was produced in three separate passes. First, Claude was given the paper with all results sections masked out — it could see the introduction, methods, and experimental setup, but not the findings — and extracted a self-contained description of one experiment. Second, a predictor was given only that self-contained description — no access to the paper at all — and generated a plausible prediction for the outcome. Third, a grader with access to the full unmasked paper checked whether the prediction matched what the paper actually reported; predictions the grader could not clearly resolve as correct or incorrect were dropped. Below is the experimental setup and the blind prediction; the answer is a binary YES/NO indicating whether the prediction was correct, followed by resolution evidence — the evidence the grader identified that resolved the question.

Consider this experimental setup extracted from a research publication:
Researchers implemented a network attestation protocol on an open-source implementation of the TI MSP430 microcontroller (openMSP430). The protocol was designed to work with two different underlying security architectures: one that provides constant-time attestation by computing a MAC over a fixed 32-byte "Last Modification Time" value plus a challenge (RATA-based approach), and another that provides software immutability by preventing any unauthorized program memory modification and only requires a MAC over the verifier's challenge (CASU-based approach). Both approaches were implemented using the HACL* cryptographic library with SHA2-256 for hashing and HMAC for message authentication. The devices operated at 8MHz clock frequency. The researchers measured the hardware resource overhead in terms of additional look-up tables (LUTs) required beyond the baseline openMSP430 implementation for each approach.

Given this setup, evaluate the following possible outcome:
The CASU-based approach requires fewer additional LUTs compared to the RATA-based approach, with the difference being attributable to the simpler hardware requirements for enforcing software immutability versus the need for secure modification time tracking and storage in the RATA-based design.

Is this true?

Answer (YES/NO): NO